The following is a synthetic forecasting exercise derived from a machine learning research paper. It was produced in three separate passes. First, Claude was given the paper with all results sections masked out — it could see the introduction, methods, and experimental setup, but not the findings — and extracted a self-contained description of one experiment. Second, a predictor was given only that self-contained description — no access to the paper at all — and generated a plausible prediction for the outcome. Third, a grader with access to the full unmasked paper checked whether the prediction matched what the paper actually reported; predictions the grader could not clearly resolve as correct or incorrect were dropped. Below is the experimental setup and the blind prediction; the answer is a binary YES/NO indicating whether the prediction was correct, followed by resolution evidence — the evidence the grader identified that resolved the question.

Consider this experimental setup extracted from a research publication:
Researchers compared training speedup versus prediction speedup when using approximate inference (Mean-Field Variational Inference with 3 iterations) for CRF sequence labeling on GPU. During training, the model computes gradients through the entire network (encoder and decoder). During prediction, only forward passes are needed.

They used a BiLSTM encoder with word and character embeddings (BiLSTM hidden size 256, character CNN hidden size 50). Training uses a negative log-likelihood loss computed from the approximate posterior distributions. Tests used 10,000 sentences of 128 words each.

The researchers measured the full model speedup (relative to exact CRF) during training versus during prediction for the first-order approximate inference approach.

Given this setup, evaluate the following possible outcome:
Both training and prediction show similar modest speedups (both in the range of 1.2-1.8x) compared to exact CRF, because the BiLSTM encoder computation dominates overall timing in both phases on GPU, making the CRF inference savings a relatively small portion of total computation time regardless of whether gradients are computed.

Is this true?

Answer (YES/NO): NO